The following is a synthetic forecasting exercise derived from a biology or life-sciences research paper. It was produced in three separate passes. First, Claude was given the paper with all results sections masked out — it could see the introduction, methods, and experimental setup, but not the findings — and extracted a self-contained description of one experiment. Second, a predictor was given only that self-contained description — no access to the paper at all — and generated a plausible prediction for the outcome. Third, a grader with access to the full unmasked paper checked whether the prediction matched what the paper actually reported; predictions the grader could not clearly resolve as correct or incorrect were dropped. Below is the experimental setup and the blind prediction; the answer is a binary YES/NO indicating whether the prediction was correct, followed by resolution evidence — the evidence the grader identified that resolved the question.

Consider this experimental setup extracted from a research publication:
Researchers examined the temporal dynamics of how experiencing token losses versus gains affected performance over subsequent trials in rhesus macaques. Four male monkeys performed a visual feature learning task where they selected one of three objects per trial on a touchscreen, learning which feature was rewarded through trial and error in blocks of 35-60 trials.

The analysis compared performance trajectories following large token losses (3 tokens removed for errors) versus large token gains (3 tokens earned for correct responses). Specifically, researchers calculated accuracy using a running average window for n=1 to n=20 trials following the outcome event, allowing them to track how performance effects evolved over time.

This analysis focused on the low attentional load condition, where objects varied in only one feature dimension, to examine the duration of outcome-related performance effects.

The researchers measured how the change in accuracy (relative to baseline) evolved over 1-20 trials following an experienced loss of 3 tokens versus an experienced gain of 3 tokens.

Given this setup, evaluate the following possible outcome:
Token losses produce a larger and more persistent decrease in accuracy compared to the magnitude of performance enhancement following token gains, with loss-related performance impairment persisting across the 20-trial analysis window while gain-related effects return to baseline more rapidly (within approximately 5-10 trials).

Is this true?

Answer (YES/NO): NO